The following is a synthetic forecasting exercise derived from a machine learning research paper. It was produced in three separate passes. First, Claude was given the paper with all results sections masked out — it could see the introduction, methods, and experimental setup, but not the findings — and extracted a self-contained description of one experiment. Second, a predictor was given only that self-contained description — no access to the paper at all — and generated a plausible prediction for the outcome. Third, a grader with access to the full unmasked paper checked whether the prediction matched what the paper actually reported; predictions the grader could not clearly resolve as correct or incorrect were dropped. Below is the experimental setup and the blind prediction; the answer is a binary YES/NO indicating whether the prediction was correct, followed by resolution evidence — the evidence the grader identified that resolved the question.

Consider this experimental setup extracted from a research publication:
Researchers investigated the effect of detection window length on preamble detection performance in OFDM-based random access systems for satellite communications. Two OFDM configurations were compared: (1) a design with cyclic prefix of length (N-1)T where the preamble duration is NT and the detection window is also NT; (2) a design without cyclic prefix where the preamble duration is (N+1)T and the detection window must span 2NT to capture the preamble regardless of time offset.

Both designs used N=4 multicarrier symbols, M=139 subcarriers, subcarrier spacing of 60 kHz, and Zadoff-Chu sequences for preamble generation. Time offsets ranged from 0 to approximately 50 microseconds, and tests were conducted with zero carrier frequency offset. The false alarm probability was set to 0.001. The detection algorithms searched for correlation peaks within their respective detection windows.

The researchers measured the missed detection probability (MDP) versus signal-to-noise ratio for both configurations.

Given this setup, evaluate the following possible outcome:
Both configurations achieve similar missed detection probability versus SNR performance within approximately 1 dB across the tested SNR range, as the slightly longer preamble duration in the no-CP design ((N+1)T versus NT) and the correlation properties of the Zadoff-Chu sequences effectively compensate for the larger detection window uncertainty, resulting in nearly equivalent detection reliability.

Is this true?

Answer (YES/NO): NO